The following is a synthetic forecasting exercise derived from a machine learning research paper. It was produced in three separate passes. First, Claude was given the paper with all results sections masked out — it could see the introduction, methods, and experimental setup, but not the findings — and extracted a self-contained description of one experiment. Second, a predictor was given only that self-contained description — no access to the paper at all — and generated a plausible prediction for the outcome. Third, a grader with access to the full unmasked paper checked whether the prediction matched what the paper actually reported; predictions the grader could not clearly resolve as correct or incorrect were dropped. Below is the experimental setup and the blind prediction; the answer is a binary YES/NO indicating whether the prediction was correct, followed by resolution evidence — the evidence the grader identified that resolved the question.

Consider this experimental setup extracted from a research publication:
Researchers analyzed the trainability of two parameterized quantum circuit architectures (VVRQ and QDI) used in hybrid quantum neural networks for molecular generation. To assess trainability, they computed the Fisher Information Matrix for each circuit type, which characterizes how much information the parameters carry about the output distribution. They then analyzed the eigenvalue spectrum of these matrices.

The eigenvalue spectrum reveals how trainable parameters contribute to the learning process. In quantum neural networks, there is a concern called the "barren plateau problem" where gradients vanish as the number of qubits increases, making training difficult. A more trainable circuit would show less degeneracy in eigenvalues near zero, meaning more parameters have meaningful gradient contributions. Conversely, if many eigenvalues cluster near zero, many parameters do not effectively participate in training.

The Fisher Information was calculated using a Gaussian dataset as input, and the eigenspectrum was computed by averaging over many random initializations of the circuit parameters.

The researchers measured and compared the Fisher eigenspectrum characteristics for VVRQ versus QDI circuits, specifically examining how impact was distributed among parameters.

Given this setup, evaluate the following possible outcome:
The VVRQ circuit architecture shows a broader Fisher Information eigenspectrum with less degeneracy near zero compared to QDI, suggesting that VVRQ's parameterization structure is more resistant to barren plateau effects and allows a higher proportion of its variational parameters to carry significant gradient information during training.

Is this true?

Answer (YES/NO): NO